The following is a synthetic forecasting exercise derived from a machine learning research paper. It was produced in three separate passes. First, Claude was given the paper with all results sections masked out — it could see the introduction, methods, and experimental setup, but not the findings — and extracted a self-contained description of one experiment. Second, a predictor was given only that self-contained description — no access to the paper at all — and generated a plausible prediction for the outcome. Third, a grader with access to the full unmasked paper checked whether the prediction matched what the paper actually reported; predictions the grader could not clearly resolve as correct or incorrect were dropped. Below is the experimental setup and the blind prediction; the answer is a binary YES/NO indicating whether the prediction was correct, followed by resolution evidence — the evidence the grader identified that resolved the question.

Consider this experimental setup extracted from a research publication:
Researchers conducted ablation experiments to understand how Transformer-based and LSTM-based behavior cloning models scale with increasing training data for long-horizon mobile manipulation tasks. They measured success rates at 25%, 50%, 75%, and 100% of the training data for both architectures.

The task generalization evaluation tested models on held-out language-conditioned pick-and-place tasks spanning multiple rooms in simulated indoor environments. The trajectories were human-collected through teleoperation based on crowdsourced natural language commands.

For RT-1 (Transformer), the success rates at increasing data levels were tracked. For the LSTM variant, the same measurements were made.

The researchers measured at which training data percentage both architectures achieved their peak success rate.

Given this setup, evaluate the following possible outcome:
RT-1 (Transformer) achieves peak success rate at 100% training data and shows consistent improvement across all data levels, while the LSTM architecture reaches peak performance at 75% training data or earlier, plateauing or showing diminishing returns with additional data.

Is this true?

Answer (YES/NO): NO